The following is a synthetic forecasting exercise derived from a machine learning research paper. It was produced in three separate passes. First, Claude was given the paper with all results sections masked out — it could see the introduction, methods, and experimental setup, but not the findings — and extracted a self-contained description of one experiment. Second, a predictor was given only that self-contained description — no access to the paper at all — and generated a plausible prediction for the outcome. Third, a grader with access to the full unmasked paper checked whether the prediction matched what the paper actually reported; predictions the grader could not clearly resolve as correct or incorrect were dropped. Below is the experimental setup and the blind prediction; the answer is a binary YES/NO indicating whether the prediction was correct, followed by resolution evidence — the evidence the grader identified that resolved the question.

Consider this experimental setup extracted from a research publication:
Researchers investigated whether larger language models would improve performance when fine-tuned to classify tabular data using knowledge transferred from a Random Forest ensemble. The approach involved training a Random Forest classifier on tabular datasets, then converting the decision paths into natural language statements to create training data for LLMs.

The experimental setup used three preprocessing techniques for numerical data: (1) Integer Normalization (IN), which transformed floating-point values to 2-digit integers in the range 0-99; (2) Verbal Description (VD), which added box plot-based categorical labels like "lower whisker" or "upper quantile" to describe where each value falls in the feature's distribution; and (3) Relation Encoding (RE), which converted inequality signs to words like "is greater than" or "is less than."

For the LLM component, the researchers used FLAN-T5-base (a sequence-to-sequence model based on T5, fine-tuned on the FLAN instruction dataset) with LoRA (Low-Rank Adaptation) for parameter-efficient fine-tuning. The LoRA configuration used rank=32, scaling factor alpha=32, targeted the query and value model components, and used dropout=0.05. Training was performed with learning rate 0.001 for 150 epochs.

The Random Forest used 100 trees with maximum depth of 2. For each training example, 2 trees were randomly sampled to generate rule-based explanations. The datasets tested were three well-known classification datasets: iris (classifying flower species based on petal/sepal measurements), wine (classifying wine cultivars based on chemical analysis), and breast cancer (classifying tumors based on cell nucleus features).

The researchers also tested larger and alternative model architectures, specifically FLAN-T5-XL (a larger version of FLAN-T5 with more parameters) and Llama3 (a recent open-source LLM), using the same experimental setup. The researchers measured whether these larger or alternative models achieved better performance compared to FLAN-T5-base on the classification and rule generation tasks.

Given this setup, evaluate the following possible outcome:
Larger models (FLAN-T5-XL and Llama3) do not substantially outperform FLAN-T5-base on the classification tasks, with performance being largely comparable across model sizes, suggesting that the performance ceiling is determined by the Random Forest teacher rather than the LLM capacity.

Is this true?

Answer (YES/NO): NO